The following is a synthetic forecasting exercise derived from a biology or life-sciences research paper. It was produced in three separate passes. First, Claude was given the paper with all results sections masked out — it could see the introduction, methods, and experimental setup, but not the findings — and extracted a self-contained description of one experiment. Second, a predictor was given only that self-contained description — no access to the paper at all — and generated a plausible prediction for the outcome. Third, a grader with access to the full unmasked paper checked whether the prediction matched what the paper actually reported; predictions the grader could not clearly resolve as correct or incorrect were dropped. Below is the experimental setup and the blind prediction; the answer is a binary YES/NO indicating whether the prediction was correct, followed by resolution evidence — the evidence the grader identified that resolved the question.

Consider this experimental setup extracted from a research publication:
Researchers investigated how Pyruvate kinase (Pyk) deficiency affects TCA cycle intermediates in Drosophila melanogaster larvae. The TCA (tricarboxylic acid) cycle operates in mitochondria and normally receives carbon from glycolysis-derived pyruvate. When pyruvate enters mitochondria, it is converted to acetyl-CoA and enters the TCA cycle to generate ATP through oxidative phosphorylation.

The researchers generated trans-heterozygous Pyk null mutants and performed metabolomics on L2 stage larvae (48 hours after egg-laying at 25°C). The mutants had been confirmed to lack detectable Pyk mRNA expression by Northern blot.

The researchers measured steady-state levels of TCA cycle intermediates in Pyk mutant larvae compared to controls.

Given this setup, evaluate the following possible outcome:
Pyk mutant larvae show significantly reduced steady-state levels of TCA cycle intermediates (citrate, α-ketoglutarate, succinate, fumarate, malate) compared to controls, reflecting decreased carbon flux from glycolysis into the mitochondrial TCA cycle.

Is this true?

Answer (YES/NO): YES